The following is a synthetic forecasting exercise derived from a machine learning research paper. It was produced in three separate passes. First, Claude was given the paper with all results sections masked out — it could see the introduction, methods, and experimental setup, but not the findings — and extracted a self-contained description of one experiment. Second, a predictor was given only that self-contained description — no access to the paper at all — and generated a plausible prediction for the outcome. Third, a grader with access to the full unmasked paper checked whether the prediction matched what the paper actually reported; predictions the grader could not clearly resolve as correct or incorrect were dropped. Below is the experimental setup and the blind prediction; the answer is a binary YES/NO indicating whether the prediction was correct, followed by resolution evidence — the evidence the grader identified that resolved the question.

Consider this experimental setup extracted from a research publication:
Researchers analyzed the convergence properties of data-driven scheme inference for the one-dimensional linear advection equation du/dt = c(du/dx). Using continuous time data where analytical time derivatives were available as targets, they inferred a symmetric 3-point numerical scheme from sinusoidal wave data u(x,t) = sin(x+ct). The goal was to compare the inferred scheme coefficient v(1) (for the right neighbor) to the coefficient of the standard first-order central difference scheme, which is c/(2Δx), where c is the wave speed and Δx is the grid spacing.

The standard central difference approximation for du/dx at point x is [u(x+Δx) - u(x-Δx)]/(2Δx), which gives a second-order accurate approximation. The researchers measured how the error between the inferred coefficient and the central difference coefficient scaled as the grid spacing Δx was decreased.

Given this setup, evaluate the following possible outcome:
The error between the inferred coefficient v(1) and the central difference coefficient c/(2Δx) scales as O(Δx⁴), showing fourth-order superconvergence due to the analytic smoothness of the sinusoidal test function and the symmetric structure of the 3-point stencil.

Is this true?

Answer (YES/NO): NO